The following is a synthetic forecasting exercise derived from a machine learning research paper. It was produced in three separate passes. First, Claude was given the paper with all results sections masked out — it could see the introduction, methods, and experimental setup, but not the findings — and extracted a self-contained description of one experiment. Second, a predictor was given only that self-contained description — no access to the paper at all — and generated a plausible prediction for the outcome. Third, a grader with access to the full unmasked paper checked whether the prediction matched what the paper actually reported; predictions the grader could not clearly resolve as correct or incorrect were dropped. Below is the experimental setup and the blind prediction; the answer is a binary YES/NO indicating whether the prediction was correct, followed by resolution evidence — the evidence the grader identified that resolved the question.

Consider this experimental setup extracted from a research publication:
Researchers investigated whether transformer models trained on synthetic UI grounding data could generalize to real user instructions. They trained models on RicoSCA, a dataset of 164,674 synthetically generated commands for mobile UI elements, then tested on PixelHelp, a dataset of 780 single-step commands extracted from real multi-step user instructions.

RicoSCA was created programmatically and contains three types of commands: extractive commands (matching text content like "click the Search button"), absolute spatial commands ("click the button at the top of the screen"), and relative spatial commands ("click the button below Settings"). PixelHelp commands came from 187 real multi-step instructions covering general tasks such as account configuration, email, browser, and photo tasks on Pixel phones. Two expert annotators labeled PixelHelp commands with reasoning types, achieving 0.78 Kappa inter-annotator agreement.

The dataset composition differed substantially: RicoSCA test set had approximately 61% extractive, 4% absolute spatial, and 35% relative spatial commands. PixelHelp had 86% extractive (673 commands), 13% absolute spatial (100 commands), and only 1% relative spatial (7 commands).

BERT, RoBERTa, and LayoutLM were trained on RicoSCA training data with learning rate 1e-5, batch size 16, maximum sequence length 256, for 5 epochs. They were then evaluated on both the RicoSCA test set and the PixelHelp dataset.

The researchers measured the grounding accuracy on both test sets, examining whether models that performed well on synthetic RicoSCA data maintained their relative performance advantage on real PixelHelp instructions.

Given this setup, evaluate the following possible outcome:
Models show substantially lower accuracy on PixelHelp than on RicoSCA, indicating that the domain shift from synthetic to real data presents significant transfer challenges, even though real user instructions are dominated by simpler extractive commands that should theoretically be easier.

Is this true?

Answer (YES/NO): NO